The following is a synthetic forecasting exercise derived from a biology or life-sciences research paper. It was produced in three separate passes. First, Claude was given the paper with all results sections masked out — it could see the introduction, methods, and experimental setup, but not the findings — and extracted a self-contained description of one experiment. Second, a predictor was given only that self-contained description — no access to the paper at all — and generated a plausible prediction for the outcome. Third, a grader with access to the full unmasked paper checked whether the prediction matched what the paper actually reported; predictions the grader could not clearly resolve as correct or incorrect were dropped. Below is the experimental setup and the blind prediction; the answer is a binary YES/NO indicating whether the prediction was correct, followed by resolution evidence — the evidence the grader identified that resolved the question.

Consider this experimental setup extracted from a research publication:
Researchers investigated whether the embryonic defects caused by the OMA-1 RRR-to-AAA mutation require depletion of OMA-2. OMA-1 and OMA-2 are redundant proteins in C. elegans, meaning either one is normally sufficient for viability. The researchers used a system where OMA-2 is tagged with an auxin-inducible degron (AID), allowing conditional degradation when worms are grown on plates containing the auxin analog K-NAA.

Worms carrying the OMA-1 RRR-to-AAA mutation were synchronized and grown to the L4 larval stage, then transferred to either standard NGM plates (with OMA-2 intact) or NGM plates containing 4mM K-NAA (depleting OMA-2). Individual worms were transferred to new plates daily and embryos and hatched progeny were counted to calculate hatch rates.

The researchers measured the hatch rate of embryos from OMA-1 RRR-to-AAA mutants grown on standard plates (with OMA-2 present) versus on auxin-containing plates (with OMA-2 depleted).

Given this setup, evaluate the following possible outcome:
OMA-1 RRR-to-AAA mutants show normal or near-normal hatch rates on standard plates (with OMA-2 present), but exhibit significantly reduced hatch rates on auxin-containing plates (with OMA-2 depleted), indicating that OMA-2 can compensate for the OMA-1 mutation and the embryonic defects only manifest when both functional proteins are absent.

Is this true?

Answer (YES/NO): YES